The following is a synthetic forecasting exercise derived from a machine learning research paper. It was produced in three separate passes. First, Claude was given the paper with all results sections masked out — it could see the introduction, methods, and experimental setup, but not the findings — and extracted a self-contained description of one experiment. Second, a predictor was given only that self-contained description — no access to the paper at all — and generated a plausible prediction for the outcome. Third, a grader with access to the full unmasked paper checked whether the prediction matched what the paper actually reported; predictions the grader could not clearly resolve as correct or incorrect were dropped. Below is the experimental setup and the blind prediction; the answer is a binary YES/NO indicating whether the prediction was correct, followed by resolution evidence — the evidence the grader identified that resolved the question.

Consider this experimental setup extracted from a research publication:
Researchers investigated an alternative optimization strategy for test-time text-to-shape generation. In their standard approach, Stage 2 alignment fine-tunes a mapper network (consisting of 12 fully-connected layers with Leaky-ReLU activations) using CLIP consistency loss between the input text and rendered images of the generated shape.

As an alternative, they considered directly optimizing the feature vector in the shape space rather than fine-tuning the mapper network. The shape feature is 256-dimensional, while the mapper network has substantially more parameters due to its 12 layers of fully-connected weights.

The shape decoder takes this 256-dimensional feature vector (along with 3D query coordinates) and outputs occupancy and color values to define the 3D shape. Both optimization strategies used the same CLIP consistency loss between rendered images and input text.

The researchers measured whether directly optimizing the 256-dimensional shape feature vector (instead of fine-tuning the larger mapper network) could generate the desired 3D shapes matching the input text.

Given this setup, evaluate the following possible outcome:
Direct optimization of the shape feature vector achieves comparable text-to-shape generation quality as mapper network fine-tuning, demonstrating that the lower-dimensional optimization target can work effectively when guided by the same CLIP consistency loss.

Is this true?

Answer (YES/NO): NO